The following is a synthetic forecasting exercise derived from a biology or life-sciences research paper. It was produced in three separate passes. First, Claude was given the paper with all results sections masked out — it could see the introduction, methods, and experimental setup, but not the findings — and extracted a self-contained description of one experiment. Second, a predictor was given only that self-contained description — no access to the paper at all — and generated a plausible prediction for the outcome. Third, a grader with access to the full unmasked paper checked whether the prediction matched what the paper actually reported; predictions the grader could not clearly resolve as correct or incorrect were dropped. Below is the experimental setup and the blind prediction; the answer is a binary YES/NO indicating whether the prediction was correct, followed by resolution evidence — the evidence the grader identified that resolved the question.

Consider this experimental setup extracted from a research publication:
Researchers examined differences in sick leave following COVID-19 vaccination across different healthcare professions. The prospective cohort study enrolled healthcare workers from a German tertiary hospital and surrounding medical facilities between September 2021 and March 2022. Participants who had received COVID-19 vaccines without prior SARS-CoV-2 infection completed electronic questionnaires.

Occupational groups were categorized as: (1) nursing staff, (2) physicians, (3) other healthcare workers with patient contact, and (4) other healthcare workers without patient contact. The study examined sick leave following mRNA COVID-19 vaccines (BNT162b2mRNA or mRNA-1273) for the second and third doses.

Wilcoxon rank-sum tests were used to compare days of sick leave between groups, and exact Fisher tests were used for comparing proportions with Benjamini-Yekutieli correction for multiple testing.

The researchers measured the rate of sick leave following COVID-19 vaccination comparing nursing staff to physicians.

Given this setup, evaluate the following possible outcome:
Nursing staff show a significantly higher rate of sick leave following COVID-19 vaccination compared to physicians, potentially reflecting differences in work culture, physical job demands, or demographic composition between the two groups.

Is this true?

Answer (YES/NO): YES